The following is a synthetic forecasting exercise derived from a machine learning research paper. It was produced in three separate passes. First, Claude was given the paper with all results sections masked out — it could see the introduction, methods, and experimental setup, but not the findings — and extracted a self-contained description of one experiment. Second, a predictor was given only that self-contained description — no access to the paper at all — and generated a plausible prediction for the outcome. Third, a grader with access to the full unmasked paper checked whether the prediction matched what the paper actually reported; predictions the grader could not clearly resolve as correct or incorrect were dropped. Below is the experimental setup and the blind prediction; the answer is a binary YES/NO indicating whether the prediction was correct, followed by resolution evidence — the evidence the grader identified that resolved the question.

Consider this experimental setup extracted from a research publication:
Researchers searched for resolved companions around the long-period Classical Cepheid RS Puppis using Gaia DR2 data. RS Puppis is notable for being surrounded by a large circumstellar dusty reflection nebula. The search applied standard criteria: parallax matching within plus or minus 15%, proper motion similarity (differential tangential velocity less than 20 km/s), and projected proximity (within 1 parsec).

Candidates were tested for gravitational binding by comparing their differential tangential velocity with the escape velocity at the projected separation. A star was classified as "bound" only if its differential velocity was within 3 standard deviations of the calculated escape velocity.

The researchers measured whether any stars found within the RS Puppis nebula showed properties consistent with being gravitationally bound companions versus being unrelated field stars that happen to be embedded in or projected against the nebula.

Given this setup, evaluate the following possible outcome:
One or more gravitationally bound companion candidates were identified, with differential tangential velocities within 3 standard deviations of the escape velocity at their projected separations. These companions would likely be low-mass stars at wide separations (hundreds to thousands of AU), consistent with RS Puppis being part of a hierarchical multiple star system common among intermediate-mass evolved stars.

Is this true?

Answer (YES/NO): NO